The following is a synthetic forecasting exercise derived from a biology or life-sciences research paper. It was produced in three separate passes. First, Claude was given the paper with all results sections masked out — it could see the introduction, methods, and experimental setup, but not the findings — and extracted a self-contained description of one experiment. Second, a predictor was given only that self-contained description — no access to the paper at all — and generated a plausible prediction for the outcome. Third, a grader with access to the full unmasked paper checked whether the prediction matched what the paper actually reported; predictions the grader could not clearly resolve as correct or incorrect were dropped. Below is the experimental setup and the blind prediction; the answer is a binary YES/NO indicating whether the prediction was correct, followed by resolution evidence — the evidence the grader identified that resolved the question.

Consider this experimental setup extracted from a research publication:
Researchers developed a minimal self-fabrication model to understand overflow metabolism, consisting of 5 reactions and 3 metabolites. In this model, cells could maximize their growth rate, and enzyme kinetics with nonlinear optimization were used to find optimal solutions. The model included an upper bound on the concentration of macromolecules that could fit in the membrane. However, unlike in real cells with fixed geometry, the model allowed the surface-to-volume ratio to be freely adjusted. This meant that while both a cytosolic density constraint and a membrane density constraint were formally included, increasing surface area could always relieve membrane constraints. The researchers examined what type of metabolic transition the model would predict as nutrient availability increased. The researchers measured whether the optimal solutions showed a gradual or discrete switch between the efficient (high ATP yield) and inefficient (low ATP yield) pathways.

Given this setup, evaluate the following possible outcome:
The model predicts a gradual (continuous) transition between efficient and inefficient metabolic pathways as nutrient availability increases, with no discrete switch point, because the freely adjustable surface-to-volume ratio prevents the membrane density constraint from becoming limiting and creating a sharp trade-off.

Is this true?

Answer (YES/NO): NO